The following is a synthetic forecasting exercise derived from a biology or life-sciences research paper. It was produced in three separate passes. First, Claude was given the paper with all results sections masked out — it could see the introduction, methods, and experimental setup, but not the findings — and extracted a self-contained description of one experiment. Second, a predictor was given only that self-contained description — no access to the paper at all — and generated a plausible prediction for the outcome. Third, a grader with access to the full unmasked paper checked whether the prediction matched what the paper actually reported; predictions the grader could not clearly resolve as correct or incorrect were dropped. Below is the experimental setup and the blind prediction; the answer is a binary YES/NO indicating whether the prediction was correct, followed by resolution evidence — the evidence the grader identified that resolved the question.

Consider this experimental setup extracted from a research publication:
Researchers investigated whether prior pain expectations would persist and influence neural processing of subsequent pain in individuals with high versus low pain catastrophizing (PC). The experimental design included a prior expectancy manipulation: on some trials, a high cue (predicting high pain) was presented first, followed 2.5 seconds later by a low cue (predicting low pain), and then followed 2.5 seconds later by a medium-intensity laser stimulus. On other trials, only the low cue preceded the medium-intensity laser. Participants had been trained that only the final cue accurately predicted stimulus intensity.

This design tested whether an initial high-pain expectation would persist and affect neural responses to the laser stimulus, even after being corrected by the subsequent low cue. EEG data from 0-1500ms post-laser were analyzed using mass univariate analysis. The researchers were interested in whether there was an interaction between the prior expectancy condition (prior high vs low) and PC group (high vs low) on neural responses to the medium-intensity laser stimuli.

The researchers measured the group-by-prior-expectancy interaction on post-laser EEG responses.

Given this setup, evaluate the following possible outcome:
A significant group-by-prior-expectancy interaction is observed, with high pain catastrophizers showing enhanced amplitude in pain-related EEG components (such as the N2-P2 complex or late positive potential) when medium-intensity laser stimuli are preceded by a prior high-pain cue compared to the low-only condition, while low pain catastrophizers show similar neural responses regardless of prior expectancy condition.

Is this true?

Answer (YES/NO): NO